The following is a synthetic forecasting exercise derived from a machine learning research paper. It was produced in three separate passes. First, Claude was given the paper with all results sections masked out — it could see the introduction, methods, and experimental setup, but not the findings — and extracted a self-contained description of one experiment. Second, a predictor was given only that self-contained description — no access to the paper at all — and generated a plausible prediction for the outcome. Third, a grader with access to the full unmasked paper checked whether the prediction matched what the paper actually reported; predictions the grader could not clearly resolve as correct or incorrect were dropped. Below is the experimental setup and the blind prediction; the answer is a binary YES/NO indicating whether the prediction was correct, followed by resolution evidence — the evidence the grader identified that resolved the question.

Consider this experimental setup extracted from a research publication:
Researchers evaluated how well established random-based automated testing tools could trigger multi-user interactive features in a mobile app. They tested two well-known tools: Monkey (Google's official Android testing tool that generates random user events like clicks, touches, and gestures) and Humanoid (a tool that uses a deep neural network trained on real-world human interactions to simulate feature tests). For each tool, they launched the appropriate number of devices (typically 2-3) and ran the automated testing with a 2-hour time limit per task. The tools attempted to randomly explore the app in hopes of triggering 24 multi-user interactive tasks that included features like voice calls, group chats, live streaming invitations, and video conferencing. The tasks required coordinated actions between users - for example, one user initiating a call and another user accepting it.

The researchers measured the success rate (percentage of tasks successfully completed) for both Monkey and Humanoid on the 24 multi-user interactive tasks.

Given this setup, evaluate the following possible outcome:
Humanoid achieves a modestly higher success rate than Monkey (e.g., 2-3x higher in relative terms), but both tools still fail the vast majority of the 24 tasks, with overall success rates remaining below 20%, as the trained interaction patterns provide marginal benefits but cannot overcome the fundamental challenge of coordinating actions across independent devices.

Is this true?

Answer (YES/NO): YES